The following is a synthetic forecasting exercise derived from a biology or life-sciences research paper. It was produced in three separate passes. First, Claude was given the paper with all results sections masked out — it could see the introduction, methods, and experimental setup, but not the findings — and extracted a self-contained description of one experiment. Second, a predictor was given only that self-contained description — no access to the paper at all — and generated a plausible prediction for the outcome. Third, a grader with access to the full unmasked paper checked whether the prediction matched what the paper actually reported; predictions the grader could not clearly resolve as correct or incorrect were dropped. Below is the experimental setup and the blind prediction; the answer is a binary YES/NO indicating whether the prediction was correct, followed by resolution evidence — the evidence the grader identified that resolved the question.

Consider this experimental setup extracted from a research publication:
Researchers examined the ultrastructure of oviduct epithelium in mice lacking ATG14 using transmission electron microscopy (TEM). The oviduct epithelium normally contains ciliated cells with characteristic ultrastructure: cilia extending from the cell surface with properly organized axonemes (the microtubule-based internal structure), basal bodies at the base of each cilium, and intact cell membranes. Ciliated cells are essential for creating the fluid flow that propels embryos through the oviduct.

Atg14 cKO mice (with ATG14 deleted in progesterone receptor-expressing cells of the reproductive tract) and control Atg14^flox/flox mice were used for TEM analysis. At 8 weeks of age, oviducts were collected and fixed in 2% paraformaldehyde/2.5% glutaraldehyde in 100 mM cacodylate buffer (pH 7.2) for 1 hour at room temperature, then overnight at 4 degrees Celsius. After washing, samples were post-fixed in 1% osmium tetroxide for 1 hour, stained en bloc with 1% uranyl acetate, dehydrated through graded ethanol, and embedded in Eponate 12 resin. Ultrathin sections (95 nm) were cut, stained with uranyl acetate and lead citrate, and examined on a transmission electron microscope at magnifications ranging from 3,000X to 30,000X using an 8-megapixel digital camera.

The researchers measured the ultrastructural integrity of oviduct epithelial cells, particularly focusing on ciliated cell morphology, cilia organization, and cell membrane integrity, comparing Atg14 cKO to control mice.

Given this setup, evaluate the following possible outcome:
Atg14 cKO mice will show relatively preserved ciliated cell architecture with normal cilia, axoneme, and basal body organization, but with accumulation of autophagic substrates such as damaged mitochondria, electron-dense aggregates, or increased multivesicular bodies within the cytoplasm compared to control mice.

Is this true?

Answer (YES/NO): YES